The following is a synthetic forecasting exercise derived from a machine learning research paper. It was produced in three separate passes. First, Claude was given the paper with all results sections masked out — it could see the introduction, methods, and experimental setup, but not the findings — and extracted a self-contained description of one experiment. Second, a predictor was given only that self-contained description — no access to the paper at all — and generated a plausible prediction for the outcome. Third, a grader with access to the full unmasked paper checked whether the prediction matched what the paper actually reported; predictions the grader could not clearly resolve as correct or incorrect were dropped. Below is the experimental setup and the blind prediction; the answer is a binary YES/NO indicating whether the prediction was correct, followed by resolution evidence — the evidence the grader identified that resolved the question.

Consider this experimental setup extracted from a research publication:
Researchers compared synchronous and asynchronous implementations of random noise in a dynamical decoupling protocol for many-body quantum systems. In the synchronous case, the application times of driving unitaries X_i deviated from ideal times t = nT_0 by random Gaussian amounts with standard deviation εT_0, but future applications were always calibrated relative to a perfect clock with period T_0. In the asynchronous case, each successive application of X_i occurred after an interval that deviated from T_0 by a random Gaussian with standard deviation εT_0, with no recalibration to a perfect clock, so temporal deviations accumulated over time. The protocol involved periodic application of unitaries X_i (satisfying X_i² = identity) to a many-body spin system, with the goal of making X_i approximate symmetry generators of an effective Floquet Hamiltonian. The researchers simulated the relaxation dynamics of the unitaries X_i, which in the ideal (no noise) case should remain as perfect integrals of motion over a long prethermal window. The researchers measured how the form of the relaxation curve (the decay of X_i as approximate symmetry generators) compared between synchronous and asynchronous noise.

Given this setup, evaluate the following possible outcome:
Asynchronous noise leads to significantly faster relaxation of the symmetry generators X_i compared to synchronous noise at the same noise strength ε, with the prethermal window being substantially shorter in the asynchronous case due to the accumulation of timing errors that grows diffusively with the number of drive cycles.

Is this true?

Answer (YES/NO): NO